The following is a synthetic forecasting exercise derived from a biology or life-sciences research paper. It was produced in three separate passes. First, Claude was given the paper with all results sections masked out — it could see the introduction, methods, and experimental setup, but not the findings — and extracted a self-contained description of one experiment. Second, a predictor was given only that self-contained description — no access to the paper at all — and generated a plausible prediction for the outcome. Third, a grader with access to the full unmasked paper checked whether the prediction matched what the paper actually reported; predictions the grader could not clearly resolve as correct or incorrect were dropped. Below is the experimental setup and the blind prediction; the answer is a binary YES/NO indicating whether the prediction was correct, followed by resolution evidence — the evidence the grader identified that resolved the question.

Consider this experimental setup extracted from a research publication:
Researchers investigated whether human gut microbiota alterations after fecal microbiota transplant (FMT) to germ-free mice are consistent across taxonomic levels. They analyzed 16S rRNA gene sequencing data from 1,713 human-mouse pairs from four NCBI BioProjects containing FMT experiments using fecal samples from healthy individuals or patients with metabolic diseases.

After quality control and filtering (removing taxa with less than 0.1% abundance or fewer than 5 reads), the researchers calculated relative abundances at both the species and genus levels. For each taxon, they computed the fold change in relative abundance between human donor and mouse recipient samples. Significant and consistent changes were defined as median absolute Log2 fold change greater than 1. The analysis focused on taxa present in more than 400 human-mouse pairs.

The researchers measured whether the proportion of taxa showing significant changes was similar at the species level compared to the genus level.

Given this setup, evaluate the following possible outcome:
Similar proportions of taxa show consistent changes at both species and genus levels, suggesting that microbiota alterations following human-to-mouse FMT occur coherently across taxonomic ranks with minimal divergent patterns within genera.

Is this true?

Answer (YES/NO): NO